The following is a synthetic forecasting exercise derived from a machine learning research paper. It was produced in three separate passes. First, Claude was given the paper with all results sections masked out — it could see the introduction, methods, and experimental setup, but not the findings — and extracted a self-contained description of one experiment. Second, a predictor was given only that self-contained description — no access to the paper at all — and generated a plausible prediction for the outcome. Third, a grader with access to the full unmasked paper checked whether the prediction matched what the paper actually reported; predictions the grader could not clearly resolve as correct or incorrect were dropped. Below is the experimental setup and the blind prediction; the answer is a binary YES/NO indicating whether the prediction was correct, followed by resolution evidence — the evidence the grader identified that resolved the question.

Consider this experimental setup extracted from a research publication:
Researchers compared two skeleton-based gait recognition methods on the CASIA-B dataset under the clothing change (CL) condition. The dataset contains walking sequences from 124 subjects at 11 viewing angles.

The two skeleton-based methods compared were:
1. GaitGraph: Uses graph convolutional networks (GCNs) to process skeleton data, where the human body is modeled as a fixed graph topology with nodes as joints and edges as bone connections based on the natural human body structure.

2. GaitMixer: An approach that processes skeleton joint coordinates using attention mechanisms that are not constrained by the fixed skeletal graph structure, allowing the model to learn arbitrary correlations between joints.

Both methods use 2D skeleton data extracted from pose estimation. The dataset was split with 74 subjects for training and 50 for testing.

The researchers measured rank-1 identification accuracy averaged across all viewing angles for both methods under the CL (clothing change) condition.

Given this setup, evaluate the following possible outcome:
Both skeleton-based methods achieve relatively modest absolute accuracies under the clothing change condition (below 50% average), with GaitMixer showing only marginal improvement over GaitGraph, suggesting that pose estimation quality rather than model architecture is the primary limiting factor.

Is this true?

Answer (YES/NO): NO